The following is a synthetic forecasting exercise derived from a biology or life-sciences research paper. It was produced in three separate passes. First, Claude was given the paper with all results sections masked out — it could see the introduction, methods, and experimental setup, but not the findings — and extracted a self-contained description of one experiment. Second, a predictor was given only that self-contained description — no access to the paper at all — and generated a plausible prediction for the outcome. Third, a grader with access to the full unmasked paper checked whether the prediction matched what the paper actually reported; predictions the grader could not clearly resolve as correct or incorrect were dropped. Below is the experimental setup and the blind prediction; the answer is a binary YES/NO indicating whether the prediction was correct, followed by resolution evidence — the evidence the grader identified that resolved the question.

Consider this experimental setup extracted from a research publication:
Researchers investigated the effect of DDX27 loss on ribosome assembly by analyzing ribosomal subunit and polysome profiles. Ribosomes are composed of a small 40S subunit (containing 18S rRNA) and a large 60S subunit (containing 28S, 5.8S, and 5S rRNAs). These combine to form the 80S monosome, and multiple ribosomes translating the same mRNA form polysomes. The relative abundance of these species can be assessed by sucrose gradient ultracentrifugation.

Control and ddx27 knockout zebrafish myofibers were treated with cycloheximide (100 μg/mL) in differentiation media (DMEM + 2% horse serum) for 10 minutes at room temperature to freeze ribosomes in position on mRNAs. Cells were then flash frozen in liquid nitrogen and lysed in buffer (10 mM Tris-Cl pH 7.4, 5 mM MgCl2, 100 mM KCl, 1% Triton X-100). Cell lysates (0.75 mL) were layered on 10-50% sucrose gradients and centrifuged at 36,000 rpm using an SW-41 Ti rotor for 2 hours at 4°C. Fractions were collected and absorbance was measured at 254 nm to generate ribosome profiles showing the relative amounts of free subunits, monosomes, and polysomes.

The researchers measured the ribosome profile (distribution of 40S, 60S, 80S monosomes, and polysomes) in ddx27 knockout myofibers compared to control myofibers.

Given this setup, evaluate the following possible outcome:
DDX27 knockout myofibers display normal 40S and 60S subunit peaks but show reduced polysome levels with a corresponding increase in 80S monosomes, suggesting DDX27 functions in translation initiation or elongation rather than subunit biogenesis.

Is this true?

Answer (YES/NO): NO